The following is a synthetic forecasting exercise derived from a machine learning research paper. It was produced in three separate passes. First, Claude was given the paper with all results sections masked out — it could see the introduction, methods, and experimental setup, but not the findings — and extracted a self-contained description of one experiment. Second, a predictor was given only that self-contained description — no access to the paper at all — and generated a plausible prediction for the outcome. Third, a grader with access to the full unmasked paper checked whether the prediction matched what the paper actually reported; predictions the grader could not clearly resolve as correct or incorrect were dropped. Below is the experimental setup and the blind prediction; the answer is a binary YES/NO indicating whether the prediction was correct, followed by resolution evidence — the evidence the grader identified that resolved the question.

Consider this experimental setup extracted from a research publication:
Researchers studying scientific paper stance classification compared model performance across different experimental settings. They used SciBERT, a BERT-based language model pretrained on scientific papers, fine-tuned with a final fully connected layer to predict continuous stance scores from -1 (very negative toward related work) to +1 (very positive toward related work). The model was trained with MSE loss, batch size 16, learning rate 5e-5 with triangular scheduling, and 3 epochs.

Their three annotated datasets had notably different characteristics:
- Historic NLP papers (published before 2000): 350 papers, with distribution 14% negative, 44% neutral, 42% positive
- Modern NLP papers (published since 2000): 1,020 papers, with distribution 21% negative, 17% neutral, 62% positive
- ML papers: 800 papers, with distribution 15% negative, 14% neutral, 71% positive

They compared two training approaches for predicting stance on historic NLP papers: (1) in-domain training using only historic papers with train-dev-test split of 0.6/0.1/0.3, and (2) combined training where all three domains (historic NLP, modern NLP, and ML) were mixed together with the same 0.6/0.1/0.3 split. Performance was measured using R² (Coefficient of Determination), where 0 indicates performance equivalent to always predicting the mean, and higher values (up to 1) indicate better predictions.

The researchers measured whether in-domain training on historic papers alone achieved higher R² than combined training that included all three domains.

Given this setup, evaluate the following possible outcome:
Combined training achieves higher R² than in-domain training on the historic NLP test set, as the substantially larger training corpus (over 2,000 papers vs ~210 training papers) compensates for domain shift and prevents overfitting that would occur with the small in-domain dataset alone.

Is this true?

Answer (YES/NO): YES